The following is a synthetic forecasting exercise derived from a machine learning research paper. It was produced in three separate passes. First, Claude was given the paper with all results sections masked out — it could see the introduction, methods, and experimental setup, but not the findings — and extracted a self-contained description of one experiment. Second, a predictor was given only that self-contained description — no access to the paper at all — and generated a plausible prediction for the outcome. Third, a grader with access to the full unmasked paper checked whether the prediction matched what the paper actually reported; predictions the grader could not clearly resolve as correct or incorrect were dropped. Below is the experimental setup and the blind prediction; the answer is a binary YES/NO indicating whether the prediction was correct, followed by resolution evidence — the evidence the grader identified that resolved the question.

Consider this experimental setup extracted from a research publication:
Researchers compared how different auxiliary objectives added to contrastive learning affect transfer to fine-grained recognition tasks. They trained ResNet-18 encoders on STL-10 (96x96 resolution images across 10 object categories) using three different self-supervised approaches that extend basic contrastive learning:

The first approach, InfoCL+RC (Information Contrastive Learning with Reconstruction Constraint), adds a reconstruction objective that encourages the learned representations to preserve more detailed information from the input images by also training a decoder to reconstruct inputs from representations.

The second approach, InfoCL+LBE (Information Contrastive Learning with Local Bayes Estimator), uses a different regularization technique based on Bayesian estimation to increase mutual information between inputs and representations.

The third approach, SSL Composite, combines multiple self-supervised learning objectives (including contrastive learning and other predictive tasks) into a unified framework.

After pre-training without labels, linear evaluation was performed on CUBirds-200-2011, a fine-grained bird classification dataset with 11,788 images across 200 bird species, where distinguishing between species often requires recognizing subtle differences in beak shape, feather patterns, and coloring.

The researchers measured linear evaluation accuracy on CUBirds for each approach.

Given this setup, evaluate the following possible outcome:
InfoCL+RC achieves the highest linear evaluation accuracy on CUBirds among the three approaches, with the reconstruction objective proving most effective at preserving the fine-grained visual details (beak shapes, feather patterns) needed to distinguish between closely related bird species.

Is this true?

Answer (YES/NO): NO